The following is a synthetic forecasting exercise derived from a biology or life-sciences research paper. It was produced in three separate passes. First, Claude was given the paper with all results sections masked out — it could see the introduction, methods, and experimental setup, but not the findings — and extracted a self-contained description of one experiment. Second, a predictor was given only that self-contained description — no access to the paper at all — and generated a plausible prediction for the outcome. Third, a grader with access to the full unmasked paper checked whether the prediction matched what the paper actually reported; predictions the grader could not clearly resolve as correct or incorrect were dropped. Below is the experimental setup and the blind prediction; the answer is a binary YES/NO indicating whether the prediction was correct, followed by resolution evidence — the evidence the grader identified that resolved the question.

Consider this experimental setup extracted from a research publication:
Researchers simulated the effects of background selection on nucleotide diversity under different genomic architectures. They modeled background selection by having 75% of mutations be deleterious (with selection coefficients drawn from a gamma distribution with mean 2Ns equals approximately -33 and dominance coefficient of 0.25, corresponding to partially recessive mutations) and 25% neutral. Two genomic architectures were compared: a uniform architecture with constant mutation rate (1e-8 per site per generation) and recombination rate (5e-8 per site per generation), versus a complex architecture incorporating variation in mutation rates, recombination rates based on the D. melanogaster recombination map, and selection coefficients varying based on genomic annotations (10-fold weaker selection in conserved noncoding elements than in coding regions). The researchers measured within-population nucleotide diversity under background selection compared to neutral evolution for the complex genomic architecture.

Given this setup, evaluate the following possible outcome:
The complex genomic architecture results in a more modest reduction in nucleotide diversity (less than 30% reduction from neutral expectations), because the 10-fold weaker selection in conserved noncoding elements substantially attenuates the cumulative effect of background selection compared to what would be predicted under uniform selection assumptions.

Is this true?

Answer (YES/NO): NO